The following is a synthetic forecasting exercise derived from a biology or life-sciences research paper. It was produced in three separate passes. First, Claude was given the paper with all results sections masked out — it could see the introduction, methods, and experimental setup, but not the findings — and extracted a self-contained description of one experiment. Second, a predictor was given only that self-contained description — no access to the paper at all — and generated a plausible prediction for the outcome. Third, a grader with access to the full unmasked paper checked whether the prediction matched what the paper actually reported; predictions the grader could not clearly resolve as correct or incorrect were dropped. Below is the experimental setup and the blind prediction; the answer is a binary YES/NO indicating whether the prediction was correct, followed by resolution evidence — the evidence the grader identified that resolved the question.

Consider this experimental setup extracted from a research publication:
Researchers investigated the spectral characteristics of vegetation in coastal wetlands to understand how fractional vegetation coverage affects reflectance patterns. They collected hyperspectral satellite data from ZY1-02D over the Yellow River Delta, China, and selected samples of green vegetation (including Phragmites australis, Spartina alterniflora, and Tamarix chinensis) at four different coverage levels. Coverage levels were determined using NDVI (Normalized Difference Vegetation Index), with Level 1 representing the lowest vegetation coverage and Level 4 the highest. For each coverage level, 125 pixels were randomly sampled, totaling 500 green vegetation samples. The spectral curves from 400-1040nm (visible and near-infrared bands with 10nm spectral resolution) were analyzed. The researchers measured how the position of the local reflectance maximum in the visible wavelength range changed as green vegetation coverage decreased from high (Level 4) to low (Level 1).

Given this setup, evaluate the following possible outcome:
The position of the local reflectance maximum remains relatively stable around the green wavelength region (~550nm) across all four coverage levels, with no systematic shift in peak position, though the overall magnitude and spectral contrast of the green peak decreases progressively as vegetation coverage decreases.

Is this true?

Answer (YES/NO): NO